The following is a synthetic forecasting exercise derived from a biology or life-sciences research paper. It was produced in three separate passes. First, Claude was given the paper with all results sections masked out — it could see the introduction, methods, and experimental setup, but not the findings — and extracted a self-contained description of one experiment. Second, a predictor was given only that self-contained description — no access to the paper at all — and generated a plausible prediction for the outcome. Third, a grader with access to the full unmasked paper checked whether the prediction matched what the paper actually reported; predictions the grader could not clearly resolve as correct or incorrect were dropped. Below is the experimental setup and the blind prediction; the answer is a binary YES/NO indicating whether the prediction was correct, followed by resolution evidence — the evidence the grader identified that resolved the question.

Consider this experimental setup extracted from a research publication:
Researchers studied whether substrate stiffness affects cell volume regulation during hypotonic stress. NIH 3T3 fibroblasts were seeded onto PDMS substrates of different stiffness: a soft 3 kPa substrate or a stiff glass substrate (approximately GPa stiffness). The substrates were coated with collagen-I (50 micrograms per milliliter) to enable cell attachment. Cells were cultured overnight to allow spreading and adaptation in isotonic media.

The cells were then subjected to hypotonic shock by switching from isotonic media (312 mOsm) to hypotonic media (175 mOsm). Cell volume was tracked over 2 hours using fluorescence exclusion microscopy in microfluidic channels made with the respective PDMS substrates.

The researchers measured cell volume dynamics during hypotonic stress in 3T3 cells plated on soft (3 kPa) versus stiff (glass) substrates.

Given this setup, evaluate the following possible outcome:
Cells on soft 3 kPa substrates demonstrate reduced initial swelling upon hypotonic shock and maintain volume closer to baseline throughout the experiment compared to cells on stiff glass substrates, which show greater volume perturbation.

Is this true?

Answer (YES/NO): NO